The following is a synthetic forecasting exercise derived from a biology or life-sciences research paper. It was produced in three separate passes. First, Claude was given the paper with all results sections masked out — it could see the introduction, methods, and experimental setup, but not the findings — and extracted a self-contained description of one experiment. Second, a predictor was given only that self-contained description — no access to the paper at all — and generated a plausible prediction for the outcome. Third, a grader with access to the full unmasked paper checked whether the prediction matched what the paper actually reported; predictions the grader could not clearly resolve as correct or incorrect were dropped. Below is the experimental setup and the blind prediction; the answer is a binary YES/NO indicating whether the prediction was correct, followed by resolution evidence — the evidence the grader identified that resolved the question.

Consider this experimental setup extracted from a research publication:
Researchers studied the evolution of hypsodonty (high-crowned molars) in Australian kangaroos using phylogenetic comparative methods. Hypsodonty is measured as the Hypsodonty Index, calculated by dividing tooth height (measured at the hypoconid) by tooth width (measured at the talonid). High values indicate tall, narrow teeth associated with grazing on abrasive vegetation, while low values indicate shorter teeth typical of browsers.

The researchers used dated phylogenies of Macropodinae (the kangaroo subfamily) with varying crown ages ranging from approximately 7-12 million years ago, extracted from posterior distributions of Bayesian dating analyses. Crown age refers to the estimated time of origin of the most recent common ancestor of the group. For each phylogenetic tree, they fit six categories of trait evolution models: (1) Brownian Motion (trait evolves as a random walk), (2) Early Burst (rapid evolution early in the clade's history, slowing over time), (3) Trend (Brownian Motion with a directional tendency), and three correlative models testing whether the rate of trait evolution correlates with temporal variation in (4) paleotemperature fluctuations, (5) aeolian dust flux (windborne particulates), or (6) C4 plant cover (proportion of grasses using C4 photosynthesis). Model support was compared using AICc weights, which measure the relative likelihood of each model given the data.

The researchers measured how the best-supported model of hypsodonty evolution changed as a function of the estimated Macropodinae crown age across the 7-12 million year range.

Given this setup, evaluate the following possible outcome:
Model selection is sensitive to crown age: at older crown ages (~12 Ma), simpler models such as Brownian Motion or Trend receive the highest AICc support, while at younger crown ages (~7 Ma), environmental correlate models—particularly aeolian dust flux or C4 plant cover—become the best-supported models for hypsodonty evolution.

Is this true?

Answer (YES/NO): NO